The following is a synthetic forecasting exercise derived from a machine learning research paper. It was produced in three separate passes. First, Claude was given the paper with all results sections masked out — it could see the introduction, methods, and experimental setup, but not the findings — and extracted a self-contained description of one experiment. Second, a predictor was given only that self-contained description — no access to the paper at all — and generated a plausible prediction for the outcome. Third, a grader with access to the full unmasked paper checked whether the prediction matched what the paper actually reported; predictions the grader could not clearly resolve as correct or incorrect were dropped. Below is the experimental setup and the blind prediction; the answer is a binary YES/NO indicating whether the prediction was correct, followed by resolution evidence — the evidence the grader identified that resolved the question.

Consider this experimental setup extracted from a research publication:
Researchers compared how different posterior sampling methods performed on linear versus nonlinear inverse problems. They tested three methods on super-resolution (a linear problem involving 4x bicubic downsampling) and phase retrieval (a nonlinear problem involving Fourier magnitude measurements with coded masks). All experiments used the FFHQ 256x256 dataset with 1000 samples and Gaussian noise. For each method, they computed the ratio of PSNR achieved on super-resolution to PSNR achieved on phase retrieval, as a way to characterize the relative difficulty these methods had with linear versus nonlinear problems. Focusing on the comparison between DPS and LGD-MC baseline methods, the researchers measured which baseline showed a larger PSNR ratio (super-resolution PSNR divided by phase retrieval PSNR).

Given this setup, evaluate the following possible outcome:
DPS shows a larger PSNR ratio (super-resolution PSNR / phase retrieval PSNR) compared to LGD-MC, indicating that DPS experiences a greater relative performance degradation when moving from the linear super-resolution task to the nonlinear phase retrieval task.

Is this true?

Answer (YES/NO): NO